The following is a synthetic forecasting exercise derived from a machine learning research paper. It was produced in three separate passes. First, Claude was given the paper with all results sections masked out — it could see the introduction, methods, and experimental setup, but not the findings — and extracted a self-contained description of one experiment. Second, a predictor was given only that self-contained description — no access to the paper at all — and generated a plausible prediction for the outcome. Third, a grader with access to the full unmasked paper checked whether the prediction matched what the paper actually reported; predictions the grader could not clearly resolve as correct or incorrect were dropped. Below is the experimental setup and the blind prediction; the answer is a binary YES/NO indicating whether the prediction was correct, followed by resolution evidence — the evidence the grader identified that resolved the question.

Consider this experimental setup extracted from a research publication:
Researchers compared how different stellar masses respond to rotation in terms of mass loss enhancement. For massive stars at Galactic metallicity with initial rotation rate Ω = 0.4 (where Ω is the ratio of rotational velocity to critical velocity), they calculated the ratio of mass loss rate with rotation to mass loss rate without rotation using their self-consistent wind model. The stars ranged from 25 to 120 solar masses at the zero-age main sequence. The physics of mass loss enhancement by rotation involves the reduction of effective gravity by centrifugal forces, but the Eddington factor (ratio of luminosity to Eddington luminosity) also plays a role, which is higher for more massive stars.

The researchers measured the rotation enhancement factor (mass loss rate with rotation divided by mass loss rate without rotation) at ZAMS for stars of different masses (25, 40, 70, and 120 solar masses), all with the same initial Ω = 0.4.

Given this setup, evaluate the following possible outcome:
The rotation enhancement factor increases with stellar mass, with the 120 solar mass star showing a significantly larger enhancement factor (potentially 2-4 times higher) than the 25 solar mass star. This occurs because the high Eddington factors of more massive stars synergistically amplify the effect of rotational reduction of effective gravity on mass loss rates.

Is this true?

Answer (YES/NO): NO